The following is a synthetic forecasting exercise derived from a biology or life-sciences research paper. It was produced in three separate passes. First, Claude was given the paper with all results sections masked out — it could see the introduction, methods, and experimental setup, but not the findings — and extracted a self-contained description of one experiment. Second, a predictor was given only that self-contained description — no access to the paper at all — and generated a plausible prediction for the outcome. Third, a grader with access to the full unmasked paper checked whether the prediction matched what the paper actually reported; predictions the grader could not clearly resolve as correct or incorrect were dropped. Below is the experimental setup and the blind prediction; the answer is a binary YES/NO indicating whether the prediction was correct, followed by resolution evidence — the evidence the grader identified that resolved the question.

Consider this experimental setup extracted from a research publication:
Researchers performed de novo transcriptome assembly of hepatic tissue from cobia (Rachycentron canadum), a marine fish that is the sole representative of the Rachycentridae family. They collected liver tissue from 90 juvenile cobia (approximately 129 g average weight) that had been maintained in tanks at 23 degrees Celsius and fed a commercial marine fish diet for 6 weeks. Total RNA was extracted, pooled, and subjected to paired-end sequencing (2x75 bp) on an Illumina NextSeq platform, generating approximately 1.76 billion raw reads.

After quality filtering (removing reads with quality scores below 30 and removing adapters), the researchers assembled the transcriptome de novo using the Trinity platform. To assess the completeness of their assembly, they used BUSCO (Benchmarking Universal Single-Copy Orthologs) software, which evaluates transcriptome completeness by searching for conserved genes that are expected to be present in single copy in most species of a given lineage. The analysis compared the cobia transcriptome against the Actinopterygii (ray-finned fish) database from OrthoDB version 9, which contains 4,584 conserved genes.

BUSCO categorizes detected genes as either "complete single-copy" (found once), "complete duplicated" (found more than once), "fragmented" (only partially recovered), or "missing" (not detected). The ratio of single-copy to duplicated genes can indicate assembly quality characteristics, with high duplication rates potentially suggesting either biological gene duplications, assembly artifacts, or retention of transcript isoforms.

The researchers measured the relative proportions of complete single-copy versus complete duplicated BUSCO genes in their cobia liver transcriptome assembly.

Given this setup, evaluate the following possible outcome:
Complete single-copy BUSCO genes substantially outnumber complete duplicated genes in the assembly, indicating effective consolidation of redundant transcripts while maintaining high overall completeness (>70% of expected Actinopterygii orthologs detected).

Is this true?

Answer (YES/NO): NO